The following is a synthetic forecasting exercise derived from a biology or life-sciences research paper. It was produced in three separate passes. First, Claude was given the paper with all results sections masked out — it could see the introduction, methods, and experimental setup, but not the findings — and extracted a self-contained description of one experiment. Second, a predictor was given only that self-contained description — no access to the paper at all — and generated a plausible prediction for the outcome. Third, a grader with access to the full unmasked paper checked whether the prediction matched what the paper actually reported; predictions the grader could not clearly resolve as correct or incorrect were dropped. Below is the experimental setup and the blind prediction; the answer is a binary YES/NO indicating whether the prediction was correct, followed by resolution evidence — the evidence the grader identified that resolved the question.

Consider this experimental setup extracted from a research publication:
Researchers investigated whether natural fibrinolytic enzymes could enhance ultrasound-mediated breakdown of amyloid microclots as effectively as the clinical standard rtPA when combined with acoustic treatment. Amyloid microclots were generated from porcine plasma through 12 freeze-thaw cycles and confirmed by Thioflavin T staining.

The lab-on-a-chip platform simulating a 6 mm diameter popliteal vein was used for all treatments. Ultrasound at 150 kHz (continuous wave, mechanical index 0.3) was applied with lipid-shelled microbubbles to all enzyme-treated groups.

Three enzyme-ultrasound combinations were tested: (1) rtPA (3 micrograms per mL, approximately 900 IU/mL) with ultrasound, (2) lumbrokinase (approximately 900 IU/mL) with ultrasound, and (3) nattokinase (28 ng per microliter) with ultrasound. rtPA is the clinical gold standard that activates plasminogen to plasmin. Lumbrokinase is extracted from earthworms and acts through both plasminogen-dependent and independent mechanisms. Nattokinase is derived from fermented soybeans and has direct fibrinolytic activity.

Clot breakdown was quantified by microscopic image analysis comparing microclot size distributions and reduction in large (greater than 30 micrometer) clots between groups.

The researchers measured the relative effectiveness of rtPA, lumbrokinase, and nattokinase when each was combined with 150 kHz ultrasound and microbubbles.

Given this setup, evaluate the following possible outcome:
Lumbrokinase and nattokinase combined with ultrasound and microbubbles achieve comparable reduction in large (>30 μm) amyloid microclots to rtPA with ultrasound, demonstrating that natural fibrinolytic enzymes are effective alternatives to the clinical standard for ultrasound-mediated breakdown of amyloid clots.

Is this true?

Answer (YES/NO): NO